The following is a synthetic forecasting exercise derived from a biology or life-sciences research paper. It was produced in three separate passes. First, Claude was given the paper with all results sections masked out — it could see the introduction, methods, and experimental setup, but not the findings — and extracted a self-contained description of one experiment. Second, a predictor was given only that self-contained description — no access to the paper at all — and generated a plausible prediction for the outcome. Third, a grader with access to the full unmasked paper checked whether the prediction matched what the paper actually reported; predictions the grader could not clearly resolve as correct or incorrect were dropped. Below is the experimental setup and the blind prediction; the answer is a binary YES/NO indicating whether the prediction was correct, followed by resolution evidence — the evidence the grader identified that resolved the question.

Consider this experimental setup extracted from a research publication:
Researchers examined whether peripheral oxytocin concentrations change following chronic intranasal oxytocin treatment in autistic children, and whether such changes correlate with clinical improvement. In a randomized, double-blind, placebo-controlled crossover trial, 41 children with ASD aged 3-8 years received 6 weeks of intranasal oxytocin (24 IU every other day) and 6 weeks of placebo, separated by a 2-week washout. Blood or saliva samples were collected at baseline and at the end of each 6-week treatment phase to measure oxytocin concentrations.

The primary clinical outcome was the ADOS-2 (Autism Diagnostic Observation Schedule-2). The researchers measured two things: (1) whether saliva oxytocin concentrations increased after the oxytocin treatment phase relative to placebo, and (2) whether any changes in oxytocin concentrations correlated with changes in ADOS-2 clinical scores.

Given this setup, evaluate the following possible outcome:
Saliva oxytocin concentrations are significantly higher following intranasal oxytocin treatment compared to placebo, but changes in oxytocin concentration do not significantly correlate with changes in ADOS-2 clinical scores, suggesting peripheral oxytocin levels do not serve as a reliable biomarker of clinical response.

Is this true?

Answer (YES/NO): NO